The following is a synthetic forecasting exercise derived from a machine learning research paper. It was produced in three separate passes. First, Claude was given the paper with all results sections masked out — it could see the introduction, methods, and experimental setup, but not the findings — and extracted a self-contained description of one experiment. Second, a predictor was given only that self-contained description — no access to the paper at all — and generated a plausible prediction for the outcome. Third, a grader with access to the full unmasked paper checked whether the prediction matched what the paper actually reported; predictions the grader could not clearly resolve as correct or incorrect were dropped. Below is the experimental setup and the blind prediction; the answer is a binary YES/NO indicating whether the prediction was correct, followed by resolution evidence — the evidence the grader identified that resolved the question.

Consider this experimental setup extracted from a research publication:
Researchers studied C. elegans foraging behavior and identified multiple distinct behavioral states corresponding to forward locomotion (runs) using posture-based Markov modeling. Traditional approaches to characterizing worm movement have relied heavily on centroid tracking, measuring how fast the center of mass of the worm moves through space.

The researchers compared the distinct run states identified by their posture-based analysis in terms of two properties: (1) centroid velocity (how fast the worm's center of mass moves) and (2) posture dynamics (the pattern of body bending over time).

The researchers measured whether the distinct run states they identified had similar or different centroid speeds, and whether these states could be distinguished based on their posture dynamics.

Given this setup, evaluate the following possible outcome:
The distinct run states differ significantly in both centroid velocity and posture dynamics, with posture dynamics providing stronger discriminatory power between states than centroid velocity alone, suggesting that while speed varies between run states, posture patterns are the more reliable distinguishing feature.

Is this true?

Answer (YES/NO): NO